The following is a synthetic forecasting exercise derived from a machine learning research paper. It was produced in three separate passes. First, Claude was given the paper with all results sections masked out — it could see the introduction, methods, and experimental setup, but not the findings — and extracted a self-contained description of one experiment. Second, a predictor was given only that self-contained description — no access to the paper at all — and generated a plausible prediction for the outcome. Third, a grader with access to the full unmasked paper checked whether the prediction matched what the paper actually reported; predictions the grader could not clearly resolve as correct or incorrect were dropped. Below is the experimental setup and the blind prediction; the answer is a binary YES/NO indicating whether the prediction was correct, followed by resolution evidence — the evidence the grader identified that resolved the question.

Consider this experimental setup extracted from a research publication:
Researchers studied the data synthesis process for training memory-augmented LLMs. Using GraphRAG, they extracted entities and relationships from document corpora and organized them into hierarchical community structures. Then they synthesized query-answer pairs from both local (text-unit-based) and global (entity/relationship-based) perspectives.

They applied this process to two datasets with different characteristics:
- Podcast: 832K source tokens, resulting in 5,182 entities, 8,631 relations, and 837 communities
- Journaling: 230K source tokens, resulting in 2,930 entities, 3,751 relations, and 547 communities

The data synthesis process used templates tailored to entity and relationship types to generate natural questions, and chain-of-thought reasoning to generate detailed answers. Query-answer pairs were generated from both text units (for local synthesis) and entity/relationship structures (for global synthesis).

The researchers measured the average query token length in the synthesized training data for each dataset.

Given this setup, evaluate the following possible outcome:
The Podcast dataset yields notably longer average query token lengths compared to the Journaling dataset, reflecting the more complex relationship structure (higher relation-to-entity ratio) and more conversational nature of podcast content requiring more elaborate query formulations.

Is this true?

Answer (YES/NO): NO